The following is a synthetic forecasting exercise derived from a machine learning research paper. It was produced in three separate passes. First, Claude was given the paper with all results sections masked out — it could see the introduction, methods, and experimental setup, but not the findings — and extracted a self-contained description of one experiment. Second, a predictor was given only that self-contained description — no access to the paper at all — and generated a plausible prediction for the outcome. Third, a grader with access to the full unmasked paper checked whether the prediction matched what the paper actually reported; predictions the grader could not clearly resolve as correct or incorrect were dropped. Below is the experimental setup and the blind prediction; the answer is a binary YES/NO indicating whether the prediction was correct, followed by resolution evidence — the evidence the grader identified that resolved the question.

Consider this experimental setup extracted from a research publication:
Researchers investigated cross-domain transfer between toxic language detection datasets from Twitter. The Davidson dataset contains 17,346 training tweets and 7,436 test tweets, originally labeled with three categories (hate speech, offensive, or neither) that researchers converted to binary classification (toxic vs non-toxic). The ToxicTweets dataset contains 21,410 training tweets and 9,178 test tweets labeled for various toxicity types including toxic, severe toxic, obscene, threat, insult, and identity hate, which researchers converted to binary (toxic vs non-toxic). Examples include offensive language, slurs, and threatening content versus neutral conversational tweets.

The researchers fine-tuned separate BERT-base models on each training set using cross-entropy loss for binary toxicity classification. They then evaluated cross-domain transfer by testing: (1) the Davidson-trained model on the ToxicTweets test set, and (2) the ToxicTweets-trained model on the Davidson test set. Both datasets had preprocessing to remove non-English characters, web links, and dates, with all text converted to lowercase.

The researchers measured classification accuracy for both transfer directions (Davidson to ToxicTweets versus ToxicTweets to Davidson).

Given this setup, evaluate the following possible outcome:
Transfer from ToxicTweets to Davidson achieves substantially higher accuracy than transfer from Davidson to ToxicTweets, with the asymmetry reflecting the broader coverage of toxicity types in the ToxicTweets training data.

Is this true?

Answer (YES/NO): YES